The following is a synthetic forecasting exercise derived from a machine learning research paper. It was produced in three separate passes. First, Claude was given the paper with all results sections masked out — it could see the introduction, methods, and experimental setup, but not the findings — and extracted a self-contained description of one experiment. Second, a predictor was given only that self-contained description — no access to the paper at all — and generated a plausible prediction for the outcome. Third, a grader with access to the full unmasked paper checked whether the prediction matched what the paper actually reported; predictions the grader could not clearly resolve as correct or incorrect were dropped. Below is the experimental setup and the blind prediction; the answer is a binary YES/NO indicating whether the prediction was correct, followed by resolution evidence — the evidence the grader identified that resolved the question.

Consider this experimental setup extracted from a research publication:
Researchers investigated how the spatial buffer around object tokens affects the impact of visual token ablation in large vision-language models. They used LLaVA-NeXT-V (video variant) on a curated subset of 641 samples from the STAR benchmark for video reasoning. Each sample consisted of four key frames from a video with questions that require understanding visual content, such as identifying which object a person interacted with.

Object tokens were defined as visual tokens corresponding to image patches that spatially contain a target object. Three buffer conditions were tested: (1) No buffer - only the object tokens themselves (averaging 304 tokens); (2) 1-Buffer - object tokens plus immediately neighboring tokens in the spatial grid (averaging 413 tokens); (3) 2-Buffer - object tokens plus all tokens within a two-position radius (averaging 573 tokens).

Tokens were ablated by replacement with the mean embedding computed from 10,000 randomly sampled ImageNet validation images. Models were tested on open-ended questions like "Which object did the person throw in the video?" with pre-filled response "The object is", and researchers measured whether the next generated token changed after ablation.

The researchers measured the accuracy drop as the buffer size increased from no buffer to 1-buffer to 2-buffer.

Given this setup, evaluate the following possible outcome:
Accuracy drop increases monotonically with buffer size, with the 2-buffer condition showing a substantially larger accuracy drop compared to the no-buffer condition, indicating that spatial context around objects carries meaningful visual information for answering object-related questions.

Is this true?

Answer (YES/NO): YES